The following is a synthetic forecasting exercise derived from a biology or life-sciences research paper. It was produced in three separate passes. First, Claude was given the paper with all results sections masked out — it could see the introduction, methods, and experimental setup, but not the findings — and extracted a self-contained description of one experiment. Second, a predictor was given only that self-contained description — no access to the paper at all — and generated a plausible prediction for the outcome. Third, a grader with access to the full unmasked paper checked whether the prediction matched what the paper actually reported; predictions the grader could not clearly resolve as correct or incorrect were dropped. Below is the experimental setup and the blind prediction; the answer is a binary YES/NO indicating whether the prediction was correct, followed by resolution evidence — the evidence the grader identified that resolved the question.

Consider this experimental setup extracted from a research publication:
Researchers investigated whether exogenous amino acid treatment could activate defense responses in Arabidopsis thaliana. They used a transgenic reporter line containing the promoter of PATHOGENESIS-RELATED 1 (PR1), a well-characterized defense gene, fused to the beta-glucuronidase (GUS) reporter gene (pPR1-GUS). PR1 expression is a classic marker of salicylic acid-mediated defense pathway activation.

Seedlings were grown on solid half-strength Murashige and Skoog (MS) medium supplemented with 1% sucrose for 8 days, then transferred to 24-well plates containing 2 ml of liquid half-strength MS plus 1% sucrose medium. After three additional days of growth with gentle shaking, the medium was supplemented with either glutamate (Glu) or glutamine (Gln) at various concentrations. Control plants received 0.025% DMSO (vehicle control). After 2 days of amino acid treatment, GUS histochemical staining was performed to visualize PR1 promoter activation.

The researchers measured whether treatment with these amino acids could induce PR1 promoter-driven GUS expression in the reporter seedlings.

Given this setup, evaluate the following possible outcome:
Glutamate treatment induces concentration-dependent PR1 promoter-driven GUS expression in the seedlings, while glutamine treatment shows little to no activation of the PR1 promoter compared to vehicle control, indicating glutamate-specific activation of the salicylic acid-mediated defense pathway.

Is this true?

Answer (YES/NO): NO